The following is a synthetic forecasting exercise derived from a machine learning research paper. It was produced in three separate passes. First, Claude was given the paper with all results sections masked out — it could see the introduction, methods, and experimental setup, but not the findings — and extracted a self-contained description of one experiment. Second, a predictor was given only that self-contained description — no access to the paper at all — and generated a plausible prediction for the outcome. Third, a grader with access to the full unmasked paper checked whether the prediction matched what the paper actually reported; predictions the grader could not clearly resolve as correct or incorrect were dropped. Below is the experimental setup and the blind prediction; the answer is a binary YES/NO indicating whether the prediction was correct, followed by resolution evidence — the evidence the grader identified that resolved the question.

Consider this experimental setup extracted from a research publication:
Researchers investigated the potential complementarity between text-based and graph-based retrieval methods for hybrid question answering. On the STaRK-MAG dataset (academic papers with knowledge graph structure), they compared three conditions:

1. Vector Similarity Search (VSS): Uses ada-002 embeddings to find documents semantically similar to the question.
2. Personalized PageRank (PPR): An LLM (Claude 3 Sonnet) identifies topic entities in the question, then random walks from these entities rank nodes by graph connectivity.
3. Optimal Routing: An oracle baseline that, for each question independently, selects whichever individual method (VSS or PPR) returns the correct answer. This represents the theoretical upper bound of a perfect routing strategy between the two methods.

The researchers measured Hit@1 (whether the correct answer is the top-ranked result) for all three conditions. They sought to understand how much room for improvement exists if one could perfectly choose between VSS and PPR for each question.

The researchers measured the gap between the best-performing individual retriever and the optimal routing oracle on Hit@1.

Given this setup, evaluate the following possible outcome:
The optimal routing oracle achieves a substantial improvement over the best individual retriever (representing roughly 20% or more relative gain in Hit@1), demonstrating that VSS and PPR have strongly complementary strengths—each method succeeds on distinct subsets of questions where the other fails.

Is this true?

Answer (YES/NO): YES